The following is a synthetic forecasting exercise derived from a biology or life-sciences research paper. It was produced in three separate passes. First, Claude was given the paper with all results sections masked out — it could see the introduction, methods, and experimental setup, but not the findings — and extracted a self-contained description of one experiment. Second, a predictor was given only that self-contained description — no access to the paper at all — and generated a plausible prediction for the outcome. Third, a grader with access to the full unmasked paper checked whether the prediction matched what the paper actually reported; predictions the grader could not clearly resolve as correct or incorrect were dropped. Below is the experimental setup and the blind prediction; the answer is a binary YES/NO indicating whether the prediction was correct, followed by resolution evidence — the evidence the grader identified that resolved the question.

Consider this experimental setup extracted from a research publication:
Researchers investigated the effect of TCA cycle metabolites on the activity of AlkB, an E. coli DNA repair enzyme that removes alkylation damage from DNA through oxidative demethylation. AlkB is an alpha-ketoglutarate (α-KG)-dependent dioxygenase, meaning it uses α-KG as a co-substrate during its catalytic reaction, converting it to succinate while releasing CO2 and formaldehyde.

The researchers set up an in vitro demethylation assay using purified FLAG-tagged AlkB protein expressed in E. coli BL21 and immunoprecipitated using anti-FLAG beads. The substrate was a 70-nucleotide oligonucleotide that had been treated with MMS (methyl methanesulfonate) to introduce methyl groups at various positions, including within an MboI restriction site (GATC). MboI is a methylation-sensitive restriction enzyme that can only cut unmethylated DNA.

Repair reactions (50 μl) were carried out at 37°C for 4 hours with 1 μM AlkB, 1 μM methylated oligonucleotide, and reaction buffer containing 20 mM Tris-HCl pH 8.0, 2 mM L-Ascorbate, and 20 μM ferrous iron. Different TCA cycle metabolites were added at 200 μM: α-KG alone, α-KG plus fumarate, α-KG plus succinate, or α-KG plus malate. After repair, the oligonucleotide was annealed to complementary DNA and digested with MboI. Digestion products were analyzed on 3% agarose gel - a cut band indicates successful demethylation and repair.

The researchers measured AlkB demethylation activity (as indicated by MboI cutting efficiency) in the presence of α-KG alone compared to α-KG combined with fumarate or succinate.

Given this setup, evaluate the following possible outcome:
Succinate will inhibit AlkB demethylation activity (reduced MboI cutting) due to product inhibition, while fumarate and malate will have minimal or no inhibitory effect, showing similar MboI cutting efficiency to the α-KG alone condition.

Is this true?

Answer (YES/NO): NO